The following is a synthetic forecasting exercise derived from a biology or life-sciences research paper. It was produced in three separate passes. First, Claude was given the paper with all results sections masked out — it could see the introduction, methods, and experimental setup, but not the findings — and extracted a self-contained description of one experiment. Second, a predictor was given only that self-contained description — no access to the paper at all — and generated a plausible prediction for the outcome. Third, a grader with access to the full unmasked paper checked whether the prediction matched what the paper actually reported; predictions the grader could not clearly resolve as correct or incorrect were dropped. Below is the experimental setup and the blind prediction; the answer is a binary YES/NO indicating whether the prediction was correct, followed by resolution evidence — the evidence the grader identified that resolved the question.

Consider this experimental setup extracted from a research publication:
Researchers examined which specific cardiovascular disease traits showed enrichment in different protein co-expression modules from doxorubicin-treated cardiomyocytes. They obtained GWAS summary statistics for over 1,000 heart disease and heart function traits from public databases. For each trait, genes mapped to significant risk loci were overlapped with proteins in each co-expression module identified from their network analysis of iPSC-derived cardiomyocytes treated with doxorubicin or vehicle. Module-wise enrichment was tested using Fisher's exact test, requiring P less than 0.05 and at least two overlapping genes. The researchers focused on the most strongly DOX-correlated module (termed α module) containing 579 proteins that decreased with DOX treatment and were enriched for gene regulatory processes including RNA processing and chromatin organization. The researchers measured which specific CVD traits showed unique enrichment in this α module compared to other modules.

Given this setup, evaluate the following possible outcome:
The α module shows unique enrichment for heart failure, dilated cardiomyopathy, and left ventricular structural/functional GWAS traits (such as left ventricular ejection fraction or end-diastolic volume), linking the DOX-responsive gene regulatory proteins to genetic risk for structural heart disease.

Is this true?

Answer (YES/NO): NO